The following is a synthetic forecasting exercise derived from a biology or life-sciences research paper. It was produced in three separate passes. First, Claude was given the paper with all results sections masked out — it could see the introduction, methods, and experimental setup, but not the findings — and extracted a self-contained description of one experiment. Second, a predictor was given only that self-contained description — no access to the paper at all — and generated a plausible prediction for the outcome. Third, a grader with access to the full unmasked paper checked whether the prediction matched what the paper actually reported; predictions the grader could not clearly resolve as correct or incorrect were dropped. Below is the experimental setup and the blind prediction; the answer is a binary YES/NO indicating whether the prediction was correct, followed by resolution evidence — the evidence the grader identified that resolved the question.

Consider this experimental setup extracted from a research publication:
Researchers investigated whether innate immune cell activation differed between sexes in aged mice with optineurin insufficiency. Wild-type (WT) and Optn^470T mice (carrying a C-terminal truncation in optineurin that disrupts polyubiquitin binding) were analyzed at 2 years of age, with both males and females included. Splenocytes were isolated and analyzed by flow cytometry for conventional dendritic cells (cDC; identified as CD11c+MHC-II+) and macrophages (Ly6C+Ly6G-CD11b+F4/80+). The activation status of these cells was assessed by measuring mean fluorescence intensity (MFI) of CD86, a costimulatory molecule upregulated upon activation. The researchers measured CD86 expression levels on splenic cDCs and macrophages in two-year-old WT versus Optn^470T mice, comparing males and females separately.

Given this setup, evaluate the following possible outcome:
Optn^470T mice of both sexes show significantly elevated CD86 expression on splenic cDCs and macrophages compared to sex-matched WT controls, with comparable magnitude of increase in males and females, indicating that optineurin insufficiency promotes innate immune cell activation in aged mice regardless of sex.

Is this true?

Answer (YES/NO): NO